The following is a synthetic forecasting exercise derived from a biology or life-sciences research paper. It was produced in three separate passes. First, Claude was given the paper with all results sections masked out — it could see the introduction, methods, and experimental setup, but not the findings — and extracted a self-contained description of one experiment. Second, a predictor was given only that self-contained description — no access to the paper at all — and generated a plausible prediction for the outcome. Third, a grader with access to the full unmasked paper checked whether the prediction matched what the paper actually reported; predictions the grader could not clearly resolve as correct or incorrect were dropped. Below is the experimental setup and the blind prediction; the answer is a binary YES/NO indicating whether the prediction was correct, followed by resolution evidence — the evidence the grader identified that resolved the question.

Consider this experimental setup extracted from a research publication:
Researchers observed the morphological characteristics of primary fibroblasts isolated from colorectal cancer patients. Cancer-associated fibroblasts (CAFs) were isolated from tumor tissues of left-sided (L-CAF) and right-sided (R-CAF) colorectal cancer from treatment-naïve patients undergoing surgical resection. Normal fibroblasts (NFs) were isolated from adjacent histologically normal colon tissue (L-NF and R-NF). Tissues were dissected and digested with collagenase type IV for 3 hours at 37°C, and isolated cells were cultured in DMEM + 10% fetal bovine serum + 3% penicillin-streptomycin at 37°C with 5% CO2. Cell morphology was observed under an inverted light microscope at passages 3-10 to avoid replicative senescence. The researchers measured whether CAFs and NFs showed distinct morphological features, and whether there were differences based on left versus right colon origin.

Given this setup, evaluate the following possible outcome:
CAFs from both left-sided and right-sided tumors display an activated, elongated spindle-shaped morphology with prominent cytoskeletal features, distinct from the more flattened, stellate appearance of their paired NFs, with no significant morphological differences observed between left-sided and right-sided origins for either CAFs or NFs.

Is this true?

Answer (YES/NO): NO